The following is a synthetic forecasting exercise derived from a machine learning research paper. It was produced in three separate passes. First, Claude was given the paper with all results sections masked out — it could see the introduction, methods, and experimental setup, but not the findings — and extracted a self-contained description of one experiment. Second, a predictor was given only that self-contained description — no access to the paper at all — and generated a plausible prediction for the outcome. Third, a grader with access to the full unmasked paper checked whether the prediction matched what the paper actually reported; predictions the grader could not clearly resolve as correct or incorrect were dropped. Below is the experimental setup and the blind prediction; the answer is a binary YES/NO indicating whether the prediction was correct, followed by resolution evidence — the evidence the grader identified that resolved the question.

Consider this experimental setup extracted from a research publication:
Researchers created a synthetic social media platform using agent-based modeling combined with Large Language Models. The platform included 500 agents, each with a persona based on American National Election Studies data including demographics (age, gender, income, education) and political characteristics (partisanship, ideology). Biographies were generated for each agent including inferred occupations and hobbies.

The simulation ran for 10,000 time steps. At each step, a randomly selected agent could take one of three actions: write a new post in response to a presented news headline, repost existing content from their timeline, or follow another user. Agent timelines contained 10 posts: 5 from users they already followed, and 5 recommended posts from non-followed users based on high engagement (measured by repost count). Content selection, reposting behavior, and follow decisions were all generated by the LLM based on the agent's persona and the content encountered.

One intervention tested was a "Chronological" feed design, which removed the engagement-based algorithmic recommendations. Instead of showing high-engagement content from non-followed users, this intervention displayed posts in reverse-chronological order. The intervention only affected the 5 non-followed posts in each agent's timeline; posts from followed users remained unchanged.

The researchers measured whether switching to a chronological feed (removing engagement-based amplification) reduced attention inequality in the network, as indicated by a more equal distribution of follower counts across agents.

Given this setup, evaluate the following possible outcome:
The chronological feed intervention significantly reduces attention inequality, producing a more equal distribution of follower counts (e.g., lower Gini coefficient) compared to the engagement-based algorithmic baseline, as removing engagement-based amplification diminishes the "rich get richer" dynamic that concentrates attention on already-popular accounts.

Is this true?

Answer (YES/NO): YES